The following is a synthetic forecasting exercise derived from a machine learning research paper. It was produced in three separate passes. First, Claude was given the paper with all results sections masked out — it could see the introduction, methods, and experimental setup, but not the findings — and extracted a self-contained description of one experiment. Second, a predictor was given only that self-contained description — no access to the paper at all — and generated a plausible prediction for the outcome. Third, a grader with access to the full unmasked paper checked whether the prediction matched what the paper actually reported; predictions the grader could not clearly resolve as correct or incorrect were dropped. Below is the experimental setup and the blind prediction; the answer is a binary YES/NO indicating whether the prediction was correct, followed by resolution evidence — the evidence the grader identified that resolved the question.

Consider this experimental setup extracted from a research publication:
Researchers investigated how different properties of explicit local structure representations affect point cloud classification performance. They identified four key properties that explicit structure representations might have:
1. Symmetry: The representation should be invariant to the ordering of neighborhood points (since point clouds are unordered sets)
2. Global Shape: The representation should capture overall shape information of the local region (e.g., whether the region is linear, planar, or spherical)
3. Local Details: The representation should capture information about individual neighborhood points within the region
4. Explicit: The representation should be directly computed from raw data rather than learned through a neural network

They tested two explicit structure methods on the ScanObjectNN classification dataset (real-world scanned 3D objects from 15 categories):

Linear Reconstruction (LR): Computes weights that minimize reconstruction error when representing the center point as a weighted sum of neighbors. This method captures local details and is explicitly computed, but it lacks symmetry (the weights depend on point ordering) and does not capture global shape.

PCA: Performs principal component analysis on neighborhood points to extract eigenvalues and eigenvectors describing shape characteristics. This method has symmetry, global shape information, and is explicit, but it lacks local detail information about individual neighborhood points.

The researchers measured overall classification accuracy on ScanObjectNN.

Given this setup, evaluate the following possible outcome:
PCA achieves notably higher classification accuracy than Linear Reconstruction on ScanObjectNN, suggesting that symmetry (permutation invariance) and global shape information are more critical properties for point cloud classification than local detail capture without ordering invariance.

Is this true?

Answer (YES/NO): YES